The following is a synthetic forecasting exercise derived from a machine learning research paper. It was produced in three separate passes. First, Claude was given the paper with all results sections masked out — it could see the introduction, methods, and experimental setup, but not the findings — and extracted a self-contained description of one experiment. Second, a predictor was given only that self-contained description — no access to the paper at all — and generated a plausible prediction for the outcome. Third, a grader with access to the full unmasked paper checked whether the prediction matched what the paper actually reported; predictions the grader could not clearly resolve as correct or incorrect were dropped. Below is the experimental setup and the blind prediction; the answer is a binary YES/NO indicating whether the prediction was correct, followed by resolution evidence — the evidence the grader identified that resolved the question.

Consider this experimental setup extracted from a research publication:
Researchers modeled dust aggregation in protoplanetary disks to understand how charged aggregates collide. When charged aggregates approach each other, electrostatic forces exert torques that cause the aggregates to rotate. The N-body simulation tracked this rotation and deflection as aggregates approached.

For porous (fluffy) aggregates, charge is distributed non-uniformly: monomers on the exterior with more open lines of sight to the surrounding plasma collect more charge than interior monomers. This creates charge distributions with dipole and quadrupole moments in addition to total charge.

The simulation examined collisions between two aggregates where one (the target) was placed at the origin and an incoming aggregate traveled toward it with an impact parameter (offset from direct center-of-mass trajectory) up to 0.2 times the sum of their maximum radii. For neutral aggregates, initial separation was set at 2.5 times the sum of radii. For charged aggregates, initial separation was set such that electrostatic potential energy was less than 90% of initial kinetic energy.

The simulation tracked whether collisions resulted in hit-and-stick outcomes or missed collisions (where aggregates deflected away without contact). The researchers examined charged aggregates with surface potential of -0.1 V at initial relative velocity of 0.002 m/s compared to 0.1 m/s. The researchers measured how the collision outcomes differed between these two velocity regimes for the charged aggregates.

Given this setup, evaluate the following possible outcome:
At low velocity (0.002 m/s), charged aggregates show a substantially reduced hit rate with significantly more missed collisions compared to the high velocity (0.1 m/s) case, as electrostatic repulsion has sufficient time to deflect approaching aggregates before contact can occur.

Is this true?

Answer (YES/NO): YES